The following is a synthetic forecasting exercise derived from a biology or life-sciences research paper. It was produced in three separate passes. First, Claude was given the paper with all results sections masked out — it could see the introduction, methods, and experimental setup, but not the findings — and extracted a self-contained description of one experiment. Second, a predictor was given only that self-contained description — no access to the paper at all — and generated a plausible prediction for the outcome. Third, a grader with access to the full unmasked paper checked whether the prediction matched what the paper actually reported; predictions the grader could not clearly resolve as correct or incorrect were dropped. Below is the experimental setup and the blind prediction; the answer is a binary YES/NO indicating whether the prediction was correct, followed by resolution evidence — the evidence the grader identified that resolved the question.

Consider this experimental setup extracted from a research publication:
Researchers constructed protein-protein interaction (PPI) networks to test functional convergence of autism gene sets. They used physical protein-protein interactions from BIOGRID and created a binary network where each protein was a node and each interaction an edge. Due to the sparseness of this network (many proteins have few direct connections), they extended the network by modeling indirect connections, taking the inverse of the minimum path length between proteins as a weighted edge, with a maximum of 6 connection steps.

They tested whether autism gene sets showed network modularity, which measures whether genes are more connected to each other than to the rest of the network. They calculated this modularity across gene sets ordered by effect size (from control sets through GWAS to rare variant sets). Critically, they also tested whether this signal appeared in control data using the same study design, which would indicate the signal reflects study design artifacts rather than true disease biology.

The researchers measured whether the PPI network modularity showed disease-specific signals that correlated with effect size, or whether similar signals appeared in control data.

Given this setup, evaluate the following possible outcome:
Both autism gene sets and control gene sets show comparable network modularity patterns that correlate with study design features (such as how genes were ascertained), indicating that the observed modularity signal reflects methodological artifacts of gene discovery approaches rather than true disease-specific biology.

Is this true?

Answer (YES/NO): YES